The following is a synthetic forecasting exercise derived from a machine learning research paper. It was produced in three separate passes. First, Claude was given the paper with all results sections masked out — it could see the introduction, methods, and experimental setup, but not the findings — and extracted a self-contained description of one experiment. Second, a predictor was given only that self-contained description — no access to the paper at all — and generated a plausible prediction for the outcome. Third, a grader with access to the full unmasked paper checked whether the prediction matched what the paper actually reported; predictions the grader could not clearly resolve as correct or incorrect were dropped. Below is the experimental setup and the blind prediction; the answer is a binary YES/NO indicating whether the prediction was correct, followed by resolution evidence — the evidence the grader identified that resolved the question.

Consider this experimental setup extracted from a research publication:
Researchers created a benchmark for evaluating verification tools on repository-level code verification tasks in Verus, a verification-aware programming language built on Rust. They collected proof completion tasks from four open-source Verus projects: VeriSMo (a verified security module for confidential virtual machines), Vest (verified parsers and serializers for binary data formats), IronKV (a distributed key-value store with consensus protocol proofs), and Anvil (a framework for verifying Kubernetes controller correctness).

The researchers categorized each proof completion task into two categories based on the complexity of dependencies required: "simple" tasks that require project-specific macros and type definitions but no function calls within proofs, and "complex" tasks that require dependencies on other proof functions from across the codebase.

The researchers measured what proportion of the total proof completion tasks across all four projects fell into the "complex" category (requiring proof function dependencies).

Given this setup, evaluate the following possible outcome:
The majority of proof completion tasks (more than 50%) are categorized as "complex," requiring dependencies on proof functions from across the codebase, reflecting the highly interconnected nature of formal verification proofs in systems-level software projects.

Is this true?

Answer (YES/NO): YES